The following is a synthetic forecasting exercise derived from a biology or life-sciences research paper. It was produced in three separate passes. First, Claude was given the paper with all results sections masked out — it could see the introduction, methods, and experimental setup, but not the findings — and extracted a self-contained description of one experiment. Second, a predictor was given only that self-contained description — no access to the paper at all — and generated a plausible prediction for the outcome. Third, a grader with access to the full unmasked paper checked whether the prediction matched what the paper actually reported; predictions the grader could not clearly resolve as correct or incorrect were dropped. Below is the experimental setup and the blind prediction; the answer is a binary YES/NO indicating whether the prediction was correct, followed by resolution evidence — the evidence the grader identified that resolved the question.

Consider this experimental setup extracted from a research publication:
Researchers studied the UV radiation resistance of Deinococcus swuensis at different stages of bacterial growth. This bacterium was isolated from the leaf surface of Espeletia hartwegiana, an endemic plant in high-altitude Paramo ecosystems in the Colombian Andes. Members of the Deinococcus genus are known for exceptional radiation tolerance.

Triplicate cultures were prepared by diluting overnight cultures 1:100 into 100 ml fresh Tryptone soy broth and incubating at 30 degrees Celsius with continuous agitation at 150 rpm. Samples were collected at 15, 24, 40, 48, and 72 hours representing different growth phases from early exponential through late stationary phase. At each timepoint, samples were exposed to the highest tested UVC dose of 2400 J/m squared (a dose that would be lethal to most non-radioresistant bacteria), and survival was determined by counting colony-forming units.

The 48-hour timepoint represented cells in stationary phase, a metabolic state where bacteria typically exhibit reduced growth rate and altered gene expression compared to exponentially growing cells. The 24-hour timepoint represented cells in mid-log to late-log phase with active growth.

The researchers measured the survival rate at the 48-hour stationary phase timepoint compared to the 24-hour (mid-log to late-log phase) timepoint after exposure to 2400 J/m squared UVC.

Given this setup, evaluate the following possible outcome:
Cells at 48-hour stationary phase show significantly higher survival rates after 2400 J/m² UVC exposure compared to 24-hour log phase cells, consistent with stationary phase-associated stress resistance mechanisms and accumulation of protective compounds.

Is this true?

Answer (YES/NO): NO